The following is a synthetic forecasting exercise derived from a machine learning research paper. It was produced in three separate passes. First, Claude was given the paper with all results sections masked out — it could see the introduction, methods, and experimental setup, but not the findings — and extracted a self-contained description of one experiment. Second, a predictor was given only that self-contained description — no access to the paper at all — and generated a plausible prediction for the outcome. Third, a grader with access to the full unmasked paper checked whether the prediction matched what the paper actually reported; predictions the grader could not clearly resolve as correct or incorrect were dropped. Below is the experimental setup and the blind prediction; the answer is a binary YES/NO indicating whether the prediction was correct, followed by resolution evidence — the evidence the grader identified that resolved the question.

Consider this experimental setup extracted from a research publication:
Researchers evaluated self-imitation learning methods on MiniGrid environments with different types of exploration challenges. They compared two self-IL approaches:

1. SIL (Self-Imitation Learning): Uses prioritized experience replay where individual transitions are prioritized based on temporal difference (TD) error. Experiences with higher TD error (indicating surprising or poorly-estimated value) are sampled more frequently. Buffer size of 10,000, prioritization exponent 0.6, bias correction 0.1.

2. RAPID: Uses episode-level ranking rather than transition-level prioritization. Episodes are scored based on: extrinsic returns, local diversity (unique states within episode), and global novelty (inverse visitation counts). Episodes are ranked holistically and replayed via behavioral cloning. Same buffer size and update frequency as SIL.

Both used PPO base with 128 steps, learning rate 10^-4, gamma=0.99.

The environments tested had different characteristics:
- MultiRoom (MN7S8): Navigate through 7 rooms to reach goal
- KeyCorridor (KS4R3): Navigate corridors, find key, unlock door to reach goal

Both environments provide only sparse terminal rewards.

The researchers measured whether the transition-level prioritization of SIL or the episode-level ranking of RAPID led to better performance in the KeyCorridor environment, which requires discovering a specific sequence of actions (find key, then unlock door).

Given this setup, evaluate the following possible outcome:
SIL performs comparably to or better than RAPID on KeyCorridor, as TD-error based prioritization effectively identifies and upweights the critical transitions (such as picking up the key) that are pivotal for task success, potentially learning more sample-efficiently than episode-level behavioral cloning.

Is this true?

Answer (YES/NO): NO